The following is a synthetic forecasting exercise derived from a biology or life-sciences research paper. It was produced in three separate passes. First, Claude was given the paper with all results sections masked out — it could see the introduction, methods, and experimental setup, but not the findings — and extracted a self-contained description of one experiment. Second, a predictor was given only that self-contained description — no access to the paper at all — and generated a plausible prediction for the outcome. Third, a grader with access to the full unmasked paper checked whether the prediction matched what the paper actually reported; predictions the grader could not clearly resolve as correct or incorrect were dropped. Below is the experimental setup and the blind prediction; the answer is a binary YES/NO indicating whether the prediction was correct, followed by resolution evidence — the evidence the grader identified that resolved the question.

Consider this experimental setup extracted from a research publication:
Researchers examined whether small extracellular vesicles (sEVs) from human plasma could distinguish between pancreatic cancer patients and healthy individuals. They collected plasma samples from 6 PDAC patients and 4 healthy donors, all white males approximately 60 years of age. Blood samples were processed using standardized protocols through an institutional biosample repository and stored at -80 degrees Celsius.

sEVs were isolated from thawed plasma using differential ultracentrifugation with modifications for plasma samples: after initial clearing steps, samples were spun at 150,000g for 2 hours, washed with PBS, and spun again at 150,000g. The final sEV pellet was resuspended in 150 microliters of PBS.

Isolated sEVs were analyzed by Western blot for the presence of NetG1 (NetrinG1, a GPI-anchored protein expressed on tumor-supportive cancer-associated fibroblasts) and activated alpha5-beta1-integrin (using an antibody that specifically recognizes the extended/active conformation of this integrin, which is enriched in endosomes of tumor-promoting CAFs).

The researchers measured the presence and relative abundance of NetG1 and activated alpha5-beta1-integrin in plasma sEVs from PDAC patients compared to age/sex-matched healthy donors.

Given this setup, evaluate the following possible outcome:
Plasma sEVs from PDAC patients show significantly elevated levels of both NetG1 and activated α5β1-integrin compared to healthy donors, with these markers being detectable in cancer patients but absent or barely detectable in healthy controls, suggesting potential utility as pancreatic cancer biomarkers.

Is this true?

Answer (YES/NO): NO